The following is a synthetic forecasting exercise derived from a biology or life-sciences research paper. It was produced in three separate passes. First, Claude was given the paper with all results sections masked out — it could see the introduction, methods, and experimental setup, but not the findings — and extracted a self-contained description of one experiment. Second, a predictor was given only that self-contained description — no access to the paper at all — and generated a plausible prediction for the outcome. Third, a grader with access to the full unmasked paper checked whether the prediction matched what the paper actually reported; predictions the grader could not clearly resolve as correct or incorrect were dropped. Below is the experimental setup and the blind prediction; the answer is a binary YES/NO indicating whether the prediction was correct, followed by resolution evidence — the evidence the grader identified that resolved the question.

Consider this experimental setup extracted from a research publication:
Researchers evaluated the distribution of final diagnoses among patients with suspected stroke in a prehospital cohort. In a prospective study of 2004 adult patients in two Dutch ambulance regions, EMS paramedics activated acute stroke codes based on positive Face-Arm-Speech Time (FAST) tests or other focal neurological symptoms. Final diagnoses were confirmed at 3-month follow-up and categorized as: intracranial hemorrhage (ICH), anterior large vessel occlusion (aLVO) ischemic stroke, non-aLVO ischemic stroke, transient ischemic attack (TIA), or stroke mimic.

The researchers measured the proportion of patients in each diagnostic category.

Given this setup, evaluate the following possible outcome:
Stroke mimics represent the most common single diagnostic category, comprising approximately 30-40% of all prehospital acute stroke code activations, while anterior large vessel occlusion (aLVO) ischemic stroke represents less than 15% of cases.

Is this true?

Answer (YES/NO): YES